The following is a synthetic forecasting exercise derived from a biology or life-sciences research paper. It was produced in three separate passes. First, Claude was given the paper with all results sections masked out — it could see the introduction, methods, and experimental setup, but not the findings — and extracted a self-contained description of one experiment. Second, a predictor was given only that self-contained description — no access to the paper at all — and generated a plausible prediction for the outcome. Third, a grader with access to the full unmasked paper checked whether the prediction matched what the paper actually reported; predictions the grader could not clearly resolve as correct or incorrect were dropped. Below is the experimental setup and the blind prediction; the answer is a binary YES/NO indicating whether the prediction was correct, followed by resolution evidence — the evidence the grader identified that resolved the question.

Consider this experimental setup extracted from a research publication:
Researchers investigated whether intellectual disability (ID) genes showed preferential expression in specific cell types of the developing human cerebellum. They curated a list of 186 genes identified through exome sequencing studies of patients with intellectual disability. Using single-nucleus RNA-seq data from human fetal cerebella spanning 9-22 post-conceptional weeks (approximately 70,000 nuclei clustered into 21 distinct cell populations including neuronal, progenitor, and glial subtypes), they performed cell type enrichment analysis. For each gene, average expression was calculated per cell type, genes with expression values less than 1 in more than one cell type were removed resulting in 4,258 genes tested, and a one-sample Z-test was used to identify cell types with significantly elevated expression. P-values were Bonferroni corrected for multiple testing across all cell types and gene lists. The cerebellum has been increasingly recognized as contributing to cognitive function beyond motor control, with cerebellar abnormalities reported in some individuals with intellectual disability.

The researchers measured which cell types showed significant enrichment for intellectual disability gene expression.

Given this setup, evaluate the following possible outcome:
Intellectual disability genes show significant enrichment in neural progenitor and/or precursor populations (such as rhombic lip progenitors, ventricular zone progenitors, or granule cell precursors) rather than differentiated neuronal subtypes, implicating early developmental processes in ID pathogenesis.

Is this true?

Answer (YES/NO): NO